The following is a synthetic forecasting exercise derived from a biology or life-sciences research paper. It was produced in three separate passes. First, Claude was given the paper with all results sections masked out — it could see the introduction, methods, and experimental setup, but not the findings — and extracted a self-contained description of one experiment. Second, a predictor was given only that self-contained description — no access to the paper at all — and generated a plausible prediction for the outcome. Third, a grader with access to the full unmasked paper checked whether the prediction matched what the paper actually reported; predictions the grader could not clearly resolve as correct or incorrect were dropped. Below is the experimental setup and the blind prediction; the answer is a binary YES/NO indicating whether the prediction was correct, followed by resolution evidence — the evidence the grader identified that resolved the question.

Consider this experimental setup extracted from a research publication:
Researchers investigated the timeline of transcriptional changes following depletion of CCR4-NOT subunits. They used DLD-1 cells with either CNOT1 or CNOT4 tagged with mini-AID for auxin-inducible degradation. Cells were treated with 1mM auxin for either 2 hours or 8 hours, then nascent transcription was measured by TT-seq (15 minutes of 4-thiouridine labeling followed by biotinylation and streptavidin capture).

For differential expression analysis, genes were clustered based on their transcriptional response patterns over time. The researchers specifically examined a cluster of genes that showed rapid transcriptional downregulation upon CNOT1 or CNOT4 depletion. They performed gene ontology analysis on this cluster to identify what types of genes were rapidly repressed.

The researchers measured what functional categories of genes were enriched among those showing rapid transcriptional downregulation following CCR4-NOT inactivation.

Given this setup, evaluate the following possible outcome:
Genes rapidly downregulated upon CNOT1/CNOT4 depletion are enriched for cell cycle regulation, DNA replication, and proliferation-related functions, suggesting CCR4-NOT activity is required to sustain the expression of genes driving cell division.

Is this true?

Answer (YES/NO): NO